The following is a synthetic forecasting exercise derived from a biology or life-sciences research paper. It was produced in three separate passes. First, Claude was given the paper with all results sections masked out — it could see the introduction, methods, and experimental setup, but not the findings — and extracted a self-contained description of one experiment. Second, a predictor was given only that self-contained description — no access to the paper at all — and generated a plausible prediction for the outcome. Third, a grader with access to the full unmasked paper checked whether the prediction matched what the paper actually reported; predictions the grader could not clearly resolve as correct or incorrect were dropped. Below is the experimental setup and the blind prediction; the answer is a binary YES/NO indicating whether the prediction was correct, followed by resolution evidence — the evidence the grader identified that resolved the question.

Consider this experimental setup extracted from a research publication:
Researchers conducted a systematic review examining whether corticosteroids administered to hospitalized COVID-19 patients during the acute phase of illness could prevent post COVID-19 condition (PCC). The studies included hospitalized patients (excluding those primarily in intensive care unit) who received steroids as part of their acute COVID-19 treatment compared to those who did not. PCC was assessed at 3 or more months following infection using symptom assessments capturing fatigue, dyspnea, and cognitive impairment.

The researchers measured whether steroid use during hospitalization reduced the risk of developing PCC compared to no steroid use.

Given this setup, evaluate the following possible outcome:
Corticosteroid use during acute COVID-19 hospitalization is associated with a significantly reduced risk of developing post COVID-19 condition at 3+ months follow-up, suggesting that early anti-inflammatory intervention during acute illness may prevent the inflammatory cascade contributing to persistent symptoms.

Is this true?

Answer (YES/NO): NO